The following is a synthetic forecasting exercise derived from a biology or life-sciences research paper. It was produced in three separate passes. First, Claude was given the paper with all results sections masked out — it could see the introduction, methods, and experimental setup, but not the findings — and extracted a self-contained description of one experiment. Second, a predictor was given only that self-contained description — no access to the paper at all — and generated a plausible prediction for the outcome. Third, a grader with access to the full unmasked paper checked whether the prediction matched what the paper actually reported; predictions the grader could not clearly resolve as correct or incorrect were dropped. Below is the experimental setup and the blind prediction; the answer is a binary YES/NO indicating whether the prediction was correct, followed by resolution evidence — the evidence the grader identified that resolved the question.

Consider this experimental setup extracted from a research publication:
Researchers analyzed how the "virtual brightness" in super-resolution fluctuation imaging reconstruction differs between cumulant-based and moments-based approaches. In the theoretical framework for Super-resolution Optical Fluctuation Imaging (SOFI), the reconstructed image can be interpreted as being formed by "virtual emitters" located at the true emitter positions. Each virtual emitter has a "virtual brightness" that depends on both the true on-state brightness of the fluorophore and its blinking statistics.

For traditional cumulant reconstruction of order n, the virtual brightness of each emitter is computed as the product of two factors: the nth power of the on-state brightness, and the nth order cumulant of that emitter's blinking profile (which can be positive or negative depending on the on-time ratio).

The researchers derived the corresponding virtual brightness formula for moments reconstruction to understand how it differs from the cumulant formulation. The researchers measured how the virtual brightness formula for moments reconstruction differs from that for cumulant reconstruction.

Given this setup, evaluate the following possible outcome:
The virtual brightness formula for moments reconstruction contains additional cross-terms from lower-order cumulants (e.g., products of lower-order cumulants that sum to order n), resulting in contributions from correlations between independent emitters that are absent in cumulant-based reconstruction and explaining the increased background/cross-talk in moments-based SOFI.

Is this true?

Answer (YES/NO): YES